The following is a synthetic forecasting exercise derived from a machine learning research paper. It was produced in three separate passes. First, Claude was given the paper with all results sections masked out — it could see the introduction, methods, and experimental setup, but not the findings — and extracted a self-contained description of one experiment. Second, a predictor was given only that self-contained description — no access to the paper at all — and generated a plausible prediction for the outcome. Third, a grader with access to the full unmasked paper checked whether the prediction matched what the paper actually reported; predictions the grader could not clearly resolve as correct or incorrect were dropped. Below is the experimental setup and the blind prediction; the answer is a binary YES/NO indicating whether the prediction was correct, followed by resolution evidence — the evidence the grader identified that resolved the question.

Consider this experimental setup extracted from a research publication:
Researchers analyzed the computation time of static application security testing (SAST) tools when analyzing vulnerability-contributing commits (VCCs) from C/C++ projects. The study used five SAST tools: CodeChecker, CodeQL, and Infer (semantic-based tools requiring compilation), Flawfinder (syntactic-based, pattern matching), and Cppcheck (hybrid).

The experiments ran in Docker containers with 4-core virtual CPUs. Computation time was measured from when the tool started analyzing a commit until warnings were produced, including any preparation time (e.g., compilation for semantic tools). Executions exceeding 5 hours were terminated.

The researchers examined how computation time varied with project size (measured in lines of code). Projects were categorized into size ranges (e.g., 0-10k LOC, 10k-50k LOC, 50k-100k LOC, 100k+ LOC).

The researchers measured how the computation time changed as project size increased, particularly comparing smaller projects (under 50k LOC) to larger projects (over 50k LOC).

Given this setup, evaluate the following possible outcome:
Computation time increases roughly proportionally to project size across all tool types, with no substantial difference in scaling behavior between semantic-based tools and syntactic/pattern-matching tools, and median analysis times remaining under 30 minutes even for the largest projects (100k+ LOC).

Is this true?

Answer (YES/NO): NO